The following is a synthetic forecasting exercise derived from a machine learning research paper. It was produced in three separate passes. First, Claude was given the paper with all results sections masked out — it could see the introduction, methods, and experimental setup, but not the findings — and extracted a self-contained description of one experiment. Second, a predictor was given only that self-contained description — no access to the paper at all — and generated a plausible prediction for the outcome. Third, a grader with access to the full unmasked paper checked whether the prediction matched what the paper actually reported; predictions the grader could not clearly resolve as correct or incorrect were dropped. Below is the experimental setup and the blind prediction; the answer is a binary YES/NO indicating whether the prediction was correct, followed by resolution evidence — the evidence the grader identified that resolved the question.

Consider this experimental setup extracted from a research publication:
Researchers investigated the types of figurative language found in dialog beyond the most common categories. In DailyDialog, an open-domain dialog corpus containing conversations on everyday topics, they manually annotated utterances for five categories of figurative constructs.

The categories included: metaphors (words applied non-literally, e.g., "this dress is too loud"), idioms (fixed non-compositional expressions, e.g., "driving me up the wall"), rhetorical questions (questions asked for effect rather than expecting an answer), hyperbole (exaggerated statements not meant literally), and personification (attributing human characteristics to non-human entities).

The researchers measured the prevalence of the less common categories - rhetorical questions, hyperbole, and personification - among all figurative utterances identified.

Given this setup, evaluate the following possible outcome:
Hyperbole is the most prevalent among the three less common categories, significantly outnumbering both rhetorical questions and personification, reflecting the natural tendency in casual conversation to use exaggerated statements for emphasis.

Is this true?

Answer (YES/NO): NO